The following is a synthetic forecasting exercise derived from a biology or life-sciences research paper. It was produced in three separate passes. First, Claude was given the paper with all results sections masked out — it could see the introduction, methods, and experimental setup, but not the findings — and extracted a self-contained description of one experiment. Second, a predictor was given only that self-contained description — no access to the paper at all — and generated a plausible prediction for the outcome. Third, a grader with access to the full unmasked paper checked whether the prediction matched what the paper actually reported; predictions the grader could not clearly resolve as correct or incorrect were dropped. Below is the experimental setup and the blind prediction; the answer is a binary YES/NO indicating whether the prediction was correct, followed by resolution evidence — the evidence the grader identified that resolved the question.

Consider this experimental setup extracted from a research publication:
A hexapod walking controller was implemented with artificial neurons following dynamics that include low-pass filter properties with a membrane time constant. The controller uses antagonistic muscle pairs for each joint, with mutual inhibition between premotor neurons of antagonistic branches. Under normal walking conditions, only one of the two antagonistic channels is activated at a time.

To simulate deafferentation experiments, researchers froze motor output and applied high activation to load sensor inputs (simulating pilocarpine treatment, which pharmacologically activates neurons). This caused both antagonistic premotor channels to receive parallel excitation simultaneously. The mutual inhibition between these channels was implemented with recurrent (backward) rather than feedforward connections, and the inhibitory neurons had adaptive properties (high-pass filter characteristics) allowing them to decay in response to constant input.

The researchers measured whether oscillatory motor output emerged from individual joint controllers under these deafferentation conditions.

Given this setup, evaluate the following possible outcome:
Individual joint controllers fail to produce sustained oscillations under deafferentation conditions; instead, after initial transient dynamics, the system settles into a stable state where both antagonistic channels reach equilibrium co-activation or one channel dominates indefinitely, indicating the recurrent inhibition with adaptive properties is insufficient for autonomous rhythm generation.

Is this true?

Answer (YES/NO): NO